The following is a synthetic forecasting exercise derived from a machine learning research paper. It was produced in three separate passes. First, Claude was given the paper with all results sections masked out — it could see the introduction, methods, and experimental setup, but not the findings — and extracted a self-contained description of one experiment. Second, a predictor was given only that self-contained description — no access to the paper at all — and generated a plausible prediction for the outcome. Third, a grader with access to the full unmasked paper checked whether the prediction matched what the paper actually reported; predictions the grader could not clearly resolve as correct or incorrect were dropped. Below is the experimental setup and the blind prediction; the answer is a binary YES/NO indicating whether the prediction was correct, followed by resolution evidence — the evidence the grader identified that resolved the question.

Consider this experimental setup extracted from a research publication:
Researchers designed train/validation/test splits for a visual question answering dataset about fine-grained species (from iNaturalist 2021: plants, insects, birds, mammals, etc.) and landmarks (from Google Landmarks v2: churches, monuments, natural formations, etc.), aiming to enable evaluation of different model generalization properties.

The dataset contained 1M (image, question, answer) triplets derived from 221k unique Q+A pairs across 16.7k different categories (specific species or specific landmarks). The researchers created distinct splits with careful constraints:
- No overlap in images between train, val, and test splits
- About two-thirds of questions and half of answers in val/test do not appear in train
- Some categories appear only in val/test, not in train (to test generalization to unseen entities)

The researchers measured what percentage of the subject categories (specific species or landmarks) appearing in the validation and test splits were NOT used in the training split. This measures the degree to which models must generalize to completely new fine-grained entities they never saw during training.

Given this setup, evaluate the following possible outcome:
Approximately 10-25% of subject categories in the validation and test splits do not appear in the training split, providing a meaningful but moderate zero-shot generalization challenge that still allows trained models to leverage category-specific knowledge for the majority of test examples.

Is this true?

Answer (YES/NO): YES